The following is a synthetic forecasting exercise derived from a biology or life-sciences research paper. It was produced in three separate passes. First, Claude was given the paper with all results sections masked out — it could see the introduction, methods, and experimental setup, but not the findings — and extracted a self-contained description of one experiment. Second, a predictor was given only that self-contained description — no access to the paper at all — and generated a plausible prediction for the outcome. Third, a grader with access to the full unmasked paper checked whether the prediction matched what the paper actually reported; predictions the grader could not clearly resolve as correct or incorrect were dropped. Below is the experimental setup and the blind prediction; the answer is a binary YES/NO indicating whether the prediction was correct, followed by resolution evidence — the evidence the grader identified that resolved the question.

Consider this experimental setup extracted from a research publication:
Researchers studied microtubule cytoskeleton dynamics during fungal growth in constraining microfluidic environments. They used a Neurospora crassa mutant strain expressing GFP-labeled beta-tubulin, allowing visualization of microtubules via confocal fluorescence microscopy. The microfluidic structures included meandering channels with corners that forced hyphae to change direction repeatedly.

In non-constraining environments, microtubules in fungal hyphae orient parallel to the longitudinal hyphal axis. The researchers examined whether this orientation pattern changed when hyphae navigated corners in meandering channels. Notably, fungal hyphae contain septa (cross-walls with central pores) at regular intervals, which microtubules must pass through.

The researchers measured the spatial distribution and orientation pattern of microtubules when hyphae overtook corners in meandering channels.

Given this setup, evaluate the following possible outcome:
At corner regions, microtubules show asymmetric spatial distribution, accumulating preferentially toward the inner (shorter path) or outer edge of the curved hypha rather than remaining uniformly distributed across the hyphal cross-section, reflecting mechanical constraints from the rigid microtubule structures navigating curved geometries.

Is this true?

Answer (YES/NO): YES